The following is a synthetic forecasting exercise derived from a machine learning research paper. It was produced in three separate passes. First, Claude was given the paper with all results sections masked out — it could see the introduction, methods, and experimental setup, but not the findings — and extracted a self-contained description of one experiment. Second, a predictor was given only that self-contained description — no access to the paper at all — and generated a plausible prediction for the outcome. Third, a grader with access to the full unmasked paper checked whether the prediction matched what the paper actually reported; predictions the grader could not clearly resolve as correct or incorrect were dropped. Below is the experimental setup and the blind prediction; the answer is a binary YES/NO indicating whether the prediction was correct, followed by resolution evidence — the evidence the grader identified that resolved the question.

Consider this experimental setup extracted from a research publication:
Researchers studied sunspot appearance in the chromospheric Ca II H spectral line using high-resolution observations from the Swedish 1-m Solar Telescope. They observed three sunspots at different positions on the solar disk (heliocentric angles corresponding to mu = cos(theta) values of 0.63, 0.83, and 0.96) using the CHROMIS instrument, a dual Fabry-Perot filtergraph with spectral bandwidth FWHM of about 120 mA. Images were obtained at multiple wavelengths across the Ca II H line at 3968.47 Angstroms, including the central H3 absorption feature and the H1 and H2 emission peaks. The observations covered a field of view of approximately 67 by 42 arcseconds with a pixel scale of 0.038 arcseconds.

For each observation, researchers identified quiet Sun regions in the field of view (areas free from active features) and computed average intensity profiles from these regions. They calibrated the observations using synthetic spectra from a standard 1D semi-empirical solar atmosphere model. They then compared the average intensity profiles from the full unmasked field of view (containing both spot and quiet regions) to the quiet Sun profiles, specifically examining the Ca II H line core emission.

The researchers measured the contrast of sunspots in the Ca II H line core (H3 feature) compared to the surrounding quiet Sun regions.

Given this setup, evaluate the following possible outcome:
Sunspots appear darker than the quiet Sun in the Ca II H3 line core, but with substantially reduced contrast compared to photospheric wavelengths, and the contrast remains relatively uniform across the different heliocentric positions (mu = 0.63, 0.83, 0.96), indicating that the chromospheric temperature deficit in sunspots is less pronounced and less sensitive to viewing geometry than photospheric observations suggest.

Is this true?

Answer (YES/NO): NO